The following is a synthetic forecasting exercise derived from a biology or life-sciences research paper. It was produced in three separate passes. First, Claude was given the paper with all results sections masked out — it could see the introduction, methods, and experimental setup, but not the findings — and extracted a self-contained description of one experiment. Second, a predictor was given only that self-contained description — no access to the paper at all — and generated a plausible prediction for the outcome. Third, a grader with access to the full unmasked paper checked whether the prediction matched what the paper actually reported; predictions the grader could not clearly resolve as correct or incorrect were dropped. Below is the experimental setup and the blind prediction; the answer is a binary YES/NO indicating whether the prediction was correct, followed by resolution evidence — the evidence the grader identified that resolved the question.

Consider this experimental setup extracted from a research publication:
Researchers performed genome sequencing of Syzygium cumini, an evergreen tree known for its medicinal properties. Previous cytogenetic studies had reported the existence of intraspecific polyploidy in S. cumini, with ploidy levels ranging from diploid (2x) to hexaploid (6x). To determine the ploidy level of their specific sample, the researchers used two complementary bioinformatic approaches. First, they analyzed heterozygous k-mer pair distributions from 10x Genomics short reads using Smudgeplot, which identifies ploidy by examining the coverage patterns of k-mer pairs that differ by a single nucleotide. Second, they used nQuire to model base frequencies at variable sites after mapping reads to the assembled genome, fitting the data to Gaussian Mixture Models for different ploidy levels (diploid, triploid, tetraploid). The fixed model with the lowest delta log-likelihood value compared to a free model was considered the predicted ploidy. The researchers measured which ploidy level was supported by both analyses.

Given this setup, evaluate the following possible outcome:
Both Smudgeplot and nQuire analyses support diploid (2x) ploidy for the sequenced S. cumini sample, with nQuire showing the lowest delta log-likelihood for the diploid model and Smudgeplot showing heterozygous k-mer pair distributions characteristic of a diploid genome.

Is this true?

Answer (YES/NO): NO